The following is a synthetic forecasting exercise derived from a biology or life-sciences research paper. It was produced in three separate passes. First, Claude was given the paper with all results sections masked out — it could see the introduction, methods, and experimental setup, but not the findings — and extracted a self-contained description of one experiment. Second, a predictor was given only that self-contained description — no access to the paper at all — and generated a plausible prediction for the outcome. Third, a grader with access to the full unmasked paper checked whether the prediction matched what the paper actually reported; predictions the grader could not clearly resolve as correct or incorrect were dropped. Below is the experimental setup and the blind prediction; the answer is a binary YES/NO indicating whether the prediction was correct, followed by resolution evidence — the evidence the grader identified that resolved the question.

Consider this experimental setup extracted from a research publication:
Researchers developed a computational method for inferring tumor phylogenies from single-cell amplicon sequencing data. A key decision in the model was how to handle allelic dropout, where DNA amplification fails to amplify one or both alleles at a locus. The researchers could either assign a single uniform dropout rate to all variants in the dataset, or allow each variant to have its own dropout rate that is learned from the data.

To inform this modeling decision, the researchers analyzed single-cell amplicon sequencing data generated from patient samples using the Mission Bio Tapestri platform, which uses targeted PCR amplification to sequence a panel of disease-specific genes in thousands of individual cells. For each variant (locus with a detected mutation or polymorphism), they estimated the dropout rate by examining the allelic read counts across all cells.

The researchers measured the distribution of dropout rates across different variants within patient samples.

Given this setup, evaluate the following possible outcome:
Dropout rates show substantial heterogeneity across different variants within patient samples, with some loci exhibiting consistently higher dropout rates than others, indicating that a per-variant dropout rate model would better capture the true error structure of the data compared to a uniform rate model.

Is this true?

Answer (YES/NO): YES